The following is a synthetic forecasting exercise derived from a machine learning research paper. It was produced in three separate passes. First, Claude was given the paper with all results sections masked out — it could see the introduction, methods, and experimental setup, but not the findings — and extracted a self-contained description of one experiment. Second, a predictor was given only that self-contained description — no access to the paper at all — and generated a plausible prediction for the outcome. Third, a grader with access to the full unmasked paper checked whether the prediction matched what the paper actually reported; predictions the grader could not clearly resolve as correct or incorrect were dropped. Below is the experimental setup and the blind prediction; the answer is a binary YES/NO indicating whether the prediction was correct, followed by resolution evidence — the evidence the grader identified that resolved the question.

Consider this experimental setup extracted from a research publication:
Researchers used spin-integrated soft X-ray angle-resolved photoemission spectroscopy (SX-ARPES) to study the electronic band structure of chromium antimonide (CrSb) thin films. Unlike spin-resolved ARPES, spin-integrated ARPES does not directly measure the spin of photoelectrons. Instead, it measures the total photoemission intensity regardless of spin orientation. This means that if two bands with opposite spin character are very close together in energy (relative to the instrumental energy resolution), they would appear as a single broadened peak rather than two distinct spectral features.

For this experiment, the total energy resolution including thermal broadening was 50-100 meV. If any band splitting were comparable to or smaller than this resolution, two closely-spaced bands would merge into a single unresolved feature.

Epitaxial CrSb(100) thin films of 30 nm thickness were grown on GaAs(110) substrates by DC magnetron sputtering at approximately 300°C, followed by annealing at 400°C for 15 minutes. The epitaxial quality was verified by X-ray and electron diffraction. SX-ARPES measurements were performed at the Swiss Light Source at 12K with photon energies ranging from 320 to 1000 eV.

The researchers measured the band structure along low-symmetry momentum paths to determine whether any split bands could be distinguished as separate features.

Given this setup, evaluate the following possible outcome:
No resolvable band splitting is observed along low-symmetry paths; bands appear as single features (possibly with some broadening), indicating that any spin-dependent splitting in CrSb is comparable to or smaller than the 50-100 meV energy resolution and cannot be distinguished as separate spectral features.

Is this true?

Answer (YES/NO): NO